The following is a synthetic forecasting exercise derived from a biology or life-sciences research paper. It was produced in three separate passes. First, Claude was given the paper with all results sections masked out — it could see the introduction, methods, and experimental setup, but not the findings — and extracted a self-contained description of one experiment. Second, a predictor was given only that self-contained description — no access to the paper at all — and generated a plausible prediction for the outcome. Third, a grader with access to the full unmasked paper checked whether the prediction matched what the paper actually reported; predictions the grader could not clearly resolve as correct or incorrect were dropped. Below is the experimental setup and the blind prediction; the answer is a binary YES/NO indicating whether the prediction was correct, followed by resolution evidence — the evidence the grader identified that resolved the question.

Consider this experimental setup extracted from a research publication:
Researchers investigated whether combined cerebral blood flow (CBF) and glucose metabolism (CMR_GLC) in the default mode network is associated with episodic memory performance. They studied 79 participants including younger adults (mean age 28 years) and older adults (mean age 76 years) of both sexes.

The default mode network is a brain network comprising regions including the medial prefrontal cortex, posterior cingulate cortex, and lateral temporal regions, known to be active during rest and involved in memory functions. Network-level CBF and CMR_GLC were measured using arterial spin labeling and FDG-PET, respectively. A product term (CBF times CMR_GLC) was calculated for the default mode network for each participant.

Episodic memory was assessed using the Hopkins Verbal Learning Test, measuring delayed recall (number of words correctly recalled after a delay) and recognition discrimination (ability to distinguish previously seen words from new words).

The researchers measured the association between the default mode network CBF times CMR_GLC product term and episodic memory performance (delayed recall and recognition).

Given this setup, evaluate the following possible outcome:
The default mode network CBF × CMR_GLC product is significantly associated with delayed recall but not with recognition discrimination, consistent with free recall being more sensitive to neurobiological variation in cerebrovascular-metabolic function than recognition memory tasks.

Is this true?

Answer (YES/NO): NO